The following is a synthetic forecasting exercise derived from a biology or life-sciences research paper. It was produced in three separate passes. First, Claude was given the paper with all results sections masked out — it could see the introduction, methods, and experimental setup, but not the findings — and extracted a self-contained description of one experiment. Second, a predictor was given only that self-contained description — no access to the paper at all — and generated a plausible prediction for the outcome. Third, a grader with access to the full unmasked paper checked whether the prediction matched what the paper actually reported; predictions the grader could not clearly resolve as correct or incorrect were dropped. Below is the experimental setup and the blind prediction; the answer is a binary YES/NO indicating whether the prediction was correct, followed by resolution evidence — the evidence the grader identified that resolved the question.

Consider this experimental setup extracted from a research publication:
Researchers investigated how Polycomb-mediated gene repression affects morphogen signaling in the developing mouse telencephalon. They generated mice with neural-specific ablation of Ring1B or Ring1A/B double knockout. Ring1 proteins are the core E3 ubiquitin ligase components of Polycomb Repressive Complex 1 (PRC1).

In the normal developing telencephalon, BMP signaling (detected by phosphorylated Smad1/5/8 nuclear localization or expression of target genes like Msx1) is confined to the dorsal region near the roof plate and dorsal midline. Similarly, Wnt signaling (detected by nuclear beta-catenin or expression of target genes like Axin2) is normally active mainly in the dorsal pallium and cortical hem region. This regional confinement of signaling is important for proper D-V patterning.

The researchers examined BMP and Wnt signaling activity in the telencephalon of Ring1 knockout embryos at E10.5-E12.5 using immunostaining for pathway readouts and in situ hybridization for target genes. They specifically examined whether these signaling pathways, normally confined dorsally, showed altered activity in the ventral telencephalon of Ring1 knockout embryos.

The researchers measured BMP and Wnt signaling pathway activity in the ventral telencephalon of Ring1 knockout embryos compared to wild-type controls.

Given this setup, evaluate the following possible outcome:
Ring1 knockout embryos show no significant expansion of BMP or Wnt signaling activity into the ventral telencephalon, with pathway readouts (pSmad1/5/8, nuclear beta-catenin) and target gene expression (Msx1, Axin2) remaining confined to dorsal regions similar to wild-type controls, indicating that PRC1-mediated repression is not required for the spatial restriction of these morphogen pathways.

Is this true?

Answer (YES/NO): NO